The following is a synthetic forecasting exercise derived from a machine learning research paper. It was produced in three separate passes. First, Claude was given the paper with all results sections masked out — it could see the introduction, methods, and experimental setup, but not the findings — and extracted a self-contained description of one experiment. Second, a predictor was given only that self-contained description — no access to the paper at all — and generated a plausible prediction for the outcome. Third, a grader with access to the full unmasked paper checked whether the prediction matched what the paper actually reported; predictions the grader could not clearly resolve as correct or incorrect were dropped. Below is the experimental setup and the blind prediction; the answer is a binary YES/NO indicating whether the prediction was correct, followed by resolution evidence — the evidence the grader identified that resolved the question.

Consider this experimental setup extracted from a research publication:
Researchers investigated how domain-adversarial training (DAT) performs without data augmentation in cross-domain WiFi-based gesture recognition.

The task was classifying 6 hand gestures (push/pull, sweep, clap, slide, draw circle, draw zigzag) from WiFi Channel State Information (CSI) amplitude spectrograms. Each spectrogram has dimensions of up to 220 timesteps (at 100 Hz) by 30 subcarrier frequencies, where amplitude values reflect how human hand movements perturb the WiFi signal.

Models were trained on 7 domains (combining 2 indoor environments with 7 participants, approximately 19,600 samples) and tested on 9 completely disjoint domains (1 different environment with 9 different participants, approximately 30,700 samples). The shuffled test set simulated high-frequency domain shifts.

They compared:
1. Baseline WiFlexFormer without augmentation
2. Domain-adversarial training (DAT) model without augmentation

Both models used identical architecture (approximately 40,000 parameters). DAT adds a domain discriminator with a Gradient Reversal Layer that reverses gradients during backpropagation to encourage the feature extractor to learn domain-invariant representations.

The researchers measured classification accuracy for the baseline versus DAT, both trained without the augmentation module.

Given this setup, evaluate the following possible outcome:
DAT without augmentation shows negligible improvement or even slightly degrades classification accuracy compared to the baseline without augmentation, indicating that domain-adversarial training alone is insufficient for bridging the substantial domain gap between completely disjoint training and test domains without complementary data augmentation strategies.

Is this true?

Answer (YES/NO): YES